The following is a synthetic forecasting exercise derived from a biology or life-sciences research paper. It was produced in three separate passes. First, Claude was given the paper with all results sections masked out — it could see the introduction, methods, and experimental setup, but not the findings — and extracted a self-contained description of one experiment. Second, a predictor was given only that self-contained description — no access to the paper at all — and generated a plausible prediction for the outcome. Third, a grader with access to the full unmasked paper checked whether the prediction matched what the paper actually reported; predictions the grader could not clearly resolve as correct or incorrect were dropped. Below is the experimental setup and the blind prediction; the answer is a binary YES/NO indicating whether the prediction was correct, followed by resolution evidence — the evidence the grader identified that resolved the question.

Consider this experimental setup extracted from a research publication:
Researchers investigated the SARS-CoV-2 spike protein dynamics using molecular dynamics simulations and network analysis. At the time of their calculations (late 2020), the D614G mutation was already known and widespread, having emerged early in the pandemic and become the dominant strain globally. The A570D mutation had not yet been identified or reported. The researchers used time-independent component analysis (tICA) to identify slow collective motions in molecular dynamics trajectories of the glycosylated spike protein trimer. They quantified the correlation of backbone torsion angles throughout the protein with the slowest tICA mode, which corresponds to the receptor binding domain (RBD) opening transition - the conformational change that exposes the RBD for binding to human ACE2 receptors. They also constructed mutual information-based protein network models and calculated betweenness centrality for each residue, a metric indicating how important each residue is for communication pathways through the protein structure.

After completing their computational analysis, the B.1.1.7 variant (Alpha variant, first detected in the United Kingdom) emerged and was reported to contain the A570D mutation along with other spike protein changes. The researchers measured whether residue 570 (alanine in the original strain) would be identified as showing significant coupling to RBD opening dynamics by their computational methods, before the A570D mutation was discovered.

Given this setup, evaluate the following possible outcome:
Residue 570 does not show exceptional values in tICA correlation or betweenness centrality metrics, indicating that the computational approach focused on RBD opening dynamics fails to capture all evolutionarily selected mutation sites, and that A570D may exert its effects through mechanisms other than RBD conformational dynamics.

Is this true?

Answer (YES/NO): NO